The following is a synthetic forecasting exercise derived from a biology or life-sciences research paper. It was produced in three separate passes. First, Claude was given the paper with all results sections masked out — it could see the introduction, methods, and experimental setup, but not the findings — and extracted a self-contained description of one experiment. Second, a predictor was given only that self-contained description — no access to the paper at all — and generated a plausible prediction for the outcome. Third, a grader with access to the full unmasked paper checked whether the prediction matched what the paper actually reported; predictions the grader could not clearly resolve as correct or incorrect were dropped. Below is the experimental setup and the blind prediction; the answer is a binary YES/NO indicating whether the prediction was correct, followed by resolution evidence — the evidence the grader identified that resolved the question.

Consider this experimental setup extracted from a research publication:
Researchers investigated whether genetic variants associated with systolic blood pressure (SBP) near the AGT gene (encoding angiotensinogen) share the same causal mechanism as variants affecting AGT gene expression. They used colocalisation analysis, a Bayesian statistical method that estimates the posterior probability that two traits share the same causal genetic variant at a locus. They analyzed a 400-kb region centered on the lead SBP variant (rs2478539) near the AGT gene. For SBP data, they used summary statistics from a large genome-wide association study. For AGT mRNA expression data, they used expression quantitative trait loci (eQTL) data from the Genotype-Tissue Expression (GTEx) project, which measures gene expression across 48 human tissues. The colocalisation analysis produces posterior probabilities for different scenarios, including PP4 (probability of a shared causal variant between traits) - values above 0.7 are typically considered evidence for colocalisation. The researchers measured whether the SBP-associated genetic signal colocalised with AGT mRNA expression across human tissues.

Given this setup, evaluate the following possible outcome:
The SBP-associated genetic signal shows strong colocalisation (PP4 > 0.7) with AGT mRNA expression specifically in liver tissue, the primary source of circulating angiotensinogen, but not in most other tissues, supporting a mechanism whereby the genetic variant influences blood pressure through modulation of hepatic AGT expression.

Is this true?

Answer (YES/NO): NO